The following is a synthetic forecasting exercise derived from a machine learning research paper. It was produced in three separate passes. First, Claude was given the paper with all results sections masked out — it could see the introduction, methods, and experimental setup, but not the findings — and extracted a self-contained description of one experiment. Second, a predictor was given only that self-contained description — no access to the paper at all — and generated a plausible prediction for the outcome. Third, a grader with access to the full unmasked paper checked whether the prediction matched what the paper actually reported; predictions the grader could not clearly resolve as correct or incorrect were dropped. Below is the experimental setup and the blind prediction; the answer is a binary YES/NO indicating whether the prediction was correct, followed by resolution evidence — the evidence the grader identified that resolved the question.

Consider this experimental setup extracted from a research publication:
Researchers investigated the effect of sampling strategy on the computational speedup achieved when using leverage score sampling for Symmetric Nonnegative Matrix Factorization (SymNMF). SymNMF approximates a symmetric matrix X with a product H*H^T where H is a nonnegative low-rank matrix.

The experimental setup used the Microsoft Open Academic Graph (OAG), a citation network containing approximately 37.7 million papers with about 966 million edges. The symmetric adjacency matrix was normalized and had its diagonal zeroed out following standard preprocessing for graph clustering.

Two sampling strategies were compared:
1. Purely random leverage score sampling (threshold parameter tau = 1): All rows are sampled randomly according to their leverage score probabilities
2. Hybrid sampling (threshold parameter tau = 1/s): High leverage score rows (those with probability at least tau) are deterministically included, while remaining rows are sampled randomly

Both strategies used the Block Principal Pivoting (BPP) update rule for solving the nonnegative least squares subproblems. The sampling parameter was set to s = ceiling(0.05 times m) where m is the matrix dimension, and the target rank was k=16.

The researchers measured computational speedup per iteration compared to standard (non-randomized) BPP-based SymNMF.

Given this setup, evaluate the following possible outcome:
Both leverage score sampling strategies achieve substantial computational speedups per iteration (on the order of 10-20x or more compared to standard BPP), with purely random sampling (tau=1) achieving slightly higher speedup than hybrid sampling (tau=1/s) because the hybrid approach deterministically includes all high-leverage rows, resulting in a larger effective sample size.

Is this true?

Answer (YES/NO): NO